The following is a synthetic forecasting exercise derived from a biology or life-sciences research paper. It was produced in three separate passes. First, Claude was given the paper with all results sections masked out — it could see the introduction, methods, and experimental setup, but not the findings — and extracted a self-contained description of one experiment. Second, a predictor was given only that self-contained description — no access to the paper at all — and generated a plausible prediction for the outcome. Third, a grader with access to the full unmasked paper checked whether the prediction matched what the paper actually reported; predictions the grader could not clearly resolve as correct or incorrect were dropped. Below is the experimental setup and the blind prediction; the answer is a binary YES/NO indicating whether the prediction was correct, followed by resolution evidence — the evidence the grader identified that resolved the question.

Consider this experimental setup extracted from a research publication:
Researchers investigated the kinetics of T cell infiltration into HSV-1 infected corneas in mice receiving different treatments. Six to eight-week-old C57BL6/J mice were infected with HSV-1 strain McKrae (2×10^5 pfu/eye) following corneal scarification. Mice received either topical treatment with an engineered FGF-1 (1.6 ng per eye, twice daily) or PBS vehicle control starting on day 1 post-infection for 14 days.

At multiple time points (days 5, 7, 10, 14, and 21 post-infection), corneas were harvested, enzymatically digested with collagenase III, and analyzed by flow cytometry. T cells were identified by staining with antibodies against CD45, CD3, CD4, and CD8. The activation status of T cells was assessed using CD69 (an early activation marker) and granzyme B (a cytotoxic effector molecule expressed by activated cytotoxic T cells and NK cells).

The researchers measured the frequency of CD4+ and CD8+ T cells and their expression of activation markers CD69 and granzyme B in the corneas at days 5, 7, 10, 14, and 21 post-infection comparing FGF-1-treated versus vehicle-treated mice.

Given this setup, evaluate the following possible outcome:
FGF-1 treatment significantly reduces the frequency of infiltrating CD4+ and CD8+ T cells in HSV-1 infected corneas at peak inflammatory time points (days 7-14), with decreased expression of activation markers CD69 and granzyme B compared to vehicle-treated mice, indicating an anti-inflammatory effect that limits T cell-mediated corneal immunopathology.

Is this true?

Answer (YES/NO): NO